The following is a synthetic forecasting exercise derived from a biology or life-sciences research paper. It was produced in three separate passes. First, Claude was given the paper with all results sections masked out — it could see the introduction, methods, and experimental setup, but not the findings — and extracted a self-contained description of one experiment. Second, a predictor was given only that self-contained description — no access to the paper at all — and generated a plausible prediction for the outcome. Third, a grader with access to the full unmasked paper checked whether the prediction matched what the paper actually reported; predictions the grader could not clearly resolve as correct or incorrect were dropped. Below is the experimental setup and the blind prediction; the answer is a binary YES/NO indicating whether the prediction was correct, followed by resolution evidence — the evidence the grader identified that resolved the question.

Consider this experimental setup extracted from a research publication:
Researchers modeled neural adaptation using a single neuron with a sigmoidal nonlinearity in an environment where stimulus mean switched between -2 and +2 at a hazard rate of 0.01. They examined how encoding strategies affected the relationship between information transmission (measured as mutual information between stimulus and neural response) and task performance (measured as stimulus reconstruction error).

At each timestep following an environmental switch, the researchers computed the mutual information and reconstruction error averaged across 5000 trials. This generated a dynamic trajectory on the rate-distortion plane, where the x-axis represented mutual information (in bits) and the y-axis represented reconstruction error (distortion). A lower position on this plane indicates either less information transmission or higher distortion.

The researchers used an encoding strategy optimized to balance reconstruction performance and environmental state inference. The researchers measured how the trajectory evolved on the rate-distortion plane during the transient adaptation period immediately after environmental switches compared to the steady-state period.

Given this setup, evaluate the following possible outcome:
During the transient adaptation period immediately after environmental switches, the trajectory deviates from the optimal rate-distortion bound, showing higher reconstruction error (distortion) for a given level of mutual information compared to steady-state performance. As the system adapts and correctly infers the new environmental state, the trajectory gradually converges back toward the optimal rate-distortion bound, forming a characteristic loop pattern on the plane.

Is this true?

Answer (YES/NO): YES